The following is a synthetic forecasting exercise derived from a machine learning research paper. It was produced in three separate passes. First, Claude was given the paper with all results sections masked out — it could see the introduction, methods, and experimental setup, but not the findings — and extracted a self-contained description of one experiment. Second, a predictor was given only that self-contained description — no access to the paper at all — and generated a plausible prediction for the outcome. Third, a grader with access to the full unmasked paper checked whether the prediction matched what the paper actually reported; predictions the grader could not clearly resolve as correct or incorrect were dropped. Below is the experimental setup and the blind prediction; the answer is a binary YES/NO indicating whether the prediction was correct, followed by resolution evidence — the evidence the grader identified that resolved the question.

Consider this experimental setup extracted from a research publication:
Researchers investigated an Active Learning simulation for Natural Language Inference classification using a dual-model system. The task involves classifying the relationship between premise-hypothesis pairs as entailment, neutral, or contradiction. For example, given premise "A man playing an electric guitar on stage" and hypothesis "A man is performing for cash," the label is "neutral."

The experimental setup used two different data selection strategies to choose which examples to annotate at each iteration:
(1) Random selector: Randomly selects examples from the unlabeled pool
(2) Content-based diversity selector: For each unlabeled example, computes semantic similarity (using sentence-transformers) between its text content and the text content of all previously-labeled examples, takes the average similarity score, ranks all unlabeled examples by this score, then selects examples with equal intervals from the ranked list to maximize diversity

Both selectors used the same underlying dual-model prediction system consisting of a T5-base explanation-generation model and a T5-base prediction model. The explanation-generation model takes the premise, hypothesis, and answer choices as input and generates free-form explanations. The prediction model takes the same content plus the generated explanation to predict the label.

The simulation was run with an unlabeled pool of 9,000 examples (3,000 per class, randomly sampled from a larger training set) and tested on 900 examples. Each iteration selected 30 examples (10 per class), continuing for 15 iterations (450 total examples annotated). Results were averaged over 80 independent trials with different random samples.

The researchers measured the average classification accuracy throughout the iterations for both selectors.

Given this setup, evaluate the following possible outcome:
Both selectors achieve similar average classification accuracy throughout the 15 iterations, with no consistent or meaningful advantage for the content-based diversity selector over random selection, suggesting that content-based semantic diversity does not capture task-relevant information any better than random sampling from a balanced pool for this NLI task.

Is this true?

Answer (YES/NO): NO